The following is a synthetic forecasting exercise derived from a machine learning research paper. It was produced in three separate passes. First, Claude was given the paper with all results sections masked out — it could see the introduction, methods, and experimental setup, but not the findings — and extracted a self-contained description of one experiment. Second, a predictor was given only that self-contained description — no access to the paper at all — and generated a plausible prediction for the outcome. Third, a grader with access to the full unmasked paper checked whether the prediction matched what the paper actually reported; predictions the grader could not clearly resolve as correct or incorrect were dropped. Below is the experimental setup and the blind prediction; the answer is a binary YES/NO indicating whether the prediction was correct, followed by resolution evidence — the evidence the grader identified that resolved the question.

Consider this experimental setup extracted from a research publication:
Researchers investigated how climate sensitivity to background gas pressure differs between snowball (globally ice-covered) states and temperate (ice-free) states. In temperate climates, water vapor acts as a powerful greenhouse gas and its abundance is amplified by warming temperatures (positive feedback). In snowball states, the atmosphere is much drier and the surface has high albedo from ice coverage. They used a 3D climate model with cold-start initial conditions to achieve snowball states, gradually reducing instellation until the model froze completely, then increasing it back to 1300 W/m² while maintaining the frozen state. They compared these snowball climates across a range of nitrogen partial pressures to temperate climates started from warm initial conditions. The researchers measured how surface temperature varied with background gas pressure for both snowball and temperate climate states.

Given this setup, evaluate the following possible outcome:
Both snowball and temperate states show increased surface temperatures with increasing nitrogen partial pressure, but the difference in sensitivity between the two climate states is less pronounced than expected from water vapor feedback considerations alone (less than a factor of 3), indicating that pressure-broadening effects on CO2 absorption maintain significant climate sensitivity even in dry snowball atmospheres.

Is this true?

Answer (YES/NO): NO